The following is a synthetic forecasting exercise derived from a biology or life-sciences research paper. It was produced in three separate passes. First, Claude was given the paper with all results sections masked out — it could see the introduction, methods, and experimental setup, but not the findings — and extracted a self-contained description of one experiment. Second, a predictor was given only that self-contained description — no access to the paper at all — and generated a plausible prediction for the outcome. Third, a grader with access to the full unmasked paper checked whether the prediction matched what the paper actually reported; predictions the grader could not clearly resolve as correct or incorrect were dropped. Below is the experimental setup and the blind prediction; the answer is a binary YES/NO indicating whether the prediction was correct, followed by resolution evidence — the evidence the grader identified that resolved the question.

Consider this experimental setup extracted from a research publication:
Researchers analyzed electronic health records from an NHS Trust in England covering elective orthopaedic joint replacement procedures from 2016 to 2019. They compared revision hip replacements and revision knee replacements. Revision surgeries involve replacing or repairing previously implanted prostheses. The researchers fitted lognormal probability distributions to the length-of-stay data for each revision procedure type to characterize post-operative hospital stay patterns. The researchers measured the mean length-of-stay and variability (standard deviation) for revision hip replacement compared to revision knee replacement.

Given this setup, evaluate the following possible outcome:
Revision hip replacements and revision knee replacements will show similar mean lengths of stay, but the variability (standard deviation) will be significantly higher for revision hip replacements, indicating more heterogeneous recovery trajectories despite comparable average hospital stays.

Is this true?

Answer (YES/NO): NO